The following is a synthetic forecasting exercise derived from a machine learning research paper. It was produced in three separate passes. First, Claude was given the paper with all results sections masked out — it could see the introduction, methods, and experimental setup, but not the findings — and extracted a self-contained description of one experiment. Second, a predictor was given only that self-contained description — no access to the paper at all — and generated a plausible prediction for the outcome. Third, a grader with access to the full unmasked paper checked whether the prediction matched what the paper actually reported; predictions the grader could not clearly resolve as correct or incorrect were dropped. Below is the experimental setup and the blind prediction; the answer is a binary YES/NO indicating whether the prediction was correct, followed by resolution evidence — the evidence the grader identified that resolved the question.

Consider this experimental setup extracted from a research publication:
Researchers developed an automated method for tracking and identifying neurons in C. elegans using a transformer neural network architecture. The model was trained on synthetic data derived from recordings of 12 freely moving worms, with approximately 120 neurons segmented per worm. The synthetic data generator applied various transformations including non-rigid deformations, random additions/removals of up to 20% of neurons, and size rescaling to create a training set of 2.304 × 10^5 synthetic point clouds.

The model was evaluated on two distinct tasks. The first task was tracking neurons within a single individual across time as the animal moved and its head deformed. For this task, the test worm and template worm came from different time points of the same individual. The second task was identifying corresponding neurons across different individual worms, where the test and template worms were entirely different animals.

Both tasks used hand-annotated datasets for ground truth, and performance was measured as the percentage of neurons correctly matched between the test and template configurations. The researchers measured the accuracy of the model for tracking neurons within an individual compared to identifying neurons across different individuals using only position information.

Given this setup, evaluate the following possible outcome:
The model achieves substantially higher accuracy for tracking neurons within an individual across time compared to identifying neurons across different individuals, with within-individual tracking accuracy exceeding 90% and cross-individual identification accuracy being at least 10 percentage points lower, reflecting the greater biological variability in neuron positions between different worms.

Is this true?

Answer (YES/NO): NO